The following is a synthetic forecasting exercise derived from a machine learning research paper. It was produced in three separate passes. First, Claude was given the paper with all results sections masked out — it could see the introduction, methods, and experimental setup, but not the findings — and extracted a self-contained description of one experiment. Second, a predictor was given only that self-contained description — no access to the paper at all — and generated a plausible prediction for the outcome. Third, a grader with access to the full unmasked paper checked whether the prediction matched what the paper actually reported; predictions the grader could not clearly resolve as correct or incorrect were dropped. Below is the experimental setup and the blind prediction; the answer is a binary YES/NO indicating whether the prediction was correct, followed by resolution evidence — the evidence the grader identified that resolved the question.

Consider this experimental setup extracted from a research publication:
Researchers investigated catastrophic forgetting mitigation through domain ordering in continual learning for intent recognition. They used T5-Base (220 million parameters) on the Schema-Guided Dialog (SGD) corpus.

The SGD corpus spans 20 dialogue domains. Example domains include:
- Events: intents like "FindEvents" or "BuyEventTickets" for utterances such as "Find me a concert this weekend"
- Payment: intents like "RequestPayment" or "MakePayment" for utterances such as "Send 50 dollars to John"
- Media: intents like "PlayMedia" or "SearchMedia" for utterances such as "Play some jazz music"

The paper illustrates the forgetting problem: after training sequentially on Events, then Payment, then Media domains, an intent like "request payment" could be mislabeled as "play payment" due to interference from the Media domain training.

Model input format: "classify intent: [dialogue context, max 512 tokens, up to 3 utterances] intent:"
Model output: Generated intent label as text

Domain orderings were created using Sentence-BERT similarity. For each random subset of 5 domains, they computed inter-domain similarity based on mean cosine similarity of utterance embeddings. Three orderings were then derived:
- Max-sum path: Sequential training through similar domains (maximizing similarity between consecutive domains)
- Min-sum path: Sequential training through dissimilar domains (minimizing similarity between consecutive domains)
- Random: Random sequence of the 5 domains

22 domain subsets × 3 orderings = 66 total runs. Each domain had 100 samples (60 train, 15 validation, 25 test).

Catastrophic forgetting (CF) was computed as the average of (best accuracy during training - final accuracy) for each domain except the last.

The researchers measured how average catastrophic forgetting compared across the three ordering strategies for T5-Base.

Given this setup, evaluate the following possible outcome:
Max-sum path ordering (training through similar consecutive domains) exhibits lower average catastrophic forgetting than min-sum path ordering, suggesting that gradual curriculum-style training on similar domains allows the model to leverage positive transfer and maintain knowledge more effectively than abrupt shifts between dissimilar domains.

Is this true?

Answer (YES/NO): NO